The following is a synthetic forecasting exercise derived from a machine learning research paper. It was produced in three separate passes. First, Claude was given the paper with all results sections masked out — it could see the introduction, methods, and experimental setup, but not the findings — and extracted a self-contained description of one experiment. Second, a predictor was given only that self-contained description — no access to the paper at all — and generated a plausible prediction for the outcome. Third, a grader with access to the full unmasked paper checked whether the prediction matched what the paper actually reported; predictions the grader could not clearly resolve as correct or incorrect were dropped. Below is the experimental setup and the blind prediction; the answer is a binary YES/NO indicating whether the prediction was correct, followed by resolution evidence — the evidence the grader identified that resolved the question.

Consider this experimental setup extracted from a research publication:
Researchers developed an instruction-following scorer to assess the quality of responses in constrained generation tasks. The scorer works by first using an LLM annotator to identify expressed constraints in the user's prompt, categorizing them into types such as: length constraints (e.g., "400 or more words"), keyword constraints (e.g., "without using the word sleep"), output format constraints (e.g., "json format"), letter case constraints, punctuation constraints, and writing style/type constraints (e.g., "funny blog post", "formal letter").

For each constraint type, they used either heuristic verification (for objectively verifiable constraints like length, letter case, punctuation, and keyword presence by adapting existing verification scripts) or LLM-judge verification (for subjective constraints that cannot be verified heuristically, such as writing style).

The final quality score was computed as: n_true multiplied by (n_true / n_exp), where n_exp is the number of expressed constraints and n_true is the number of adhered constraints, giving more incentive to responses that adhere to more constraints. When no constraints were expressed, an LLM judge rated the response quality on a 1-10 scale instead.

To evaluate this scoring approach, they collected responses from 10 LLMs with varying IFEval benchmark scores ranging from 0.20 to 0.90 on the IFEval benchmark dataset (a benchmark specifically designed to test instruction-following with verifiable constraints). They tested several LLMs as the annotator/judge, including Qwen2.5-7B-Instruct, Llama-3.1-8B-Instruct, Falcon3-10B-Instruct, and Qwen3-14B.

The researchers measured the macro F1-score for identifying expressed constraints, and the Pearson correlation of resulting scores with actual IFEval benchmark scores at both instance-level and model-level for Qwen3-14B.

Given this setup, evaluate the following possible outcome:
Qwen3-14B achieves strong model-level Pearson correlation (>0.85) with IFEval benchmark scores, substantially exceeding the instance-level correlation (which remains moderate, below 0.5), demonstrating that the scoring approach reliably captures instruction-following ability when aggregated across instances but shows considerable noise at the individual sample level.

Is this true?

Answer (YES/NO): NO